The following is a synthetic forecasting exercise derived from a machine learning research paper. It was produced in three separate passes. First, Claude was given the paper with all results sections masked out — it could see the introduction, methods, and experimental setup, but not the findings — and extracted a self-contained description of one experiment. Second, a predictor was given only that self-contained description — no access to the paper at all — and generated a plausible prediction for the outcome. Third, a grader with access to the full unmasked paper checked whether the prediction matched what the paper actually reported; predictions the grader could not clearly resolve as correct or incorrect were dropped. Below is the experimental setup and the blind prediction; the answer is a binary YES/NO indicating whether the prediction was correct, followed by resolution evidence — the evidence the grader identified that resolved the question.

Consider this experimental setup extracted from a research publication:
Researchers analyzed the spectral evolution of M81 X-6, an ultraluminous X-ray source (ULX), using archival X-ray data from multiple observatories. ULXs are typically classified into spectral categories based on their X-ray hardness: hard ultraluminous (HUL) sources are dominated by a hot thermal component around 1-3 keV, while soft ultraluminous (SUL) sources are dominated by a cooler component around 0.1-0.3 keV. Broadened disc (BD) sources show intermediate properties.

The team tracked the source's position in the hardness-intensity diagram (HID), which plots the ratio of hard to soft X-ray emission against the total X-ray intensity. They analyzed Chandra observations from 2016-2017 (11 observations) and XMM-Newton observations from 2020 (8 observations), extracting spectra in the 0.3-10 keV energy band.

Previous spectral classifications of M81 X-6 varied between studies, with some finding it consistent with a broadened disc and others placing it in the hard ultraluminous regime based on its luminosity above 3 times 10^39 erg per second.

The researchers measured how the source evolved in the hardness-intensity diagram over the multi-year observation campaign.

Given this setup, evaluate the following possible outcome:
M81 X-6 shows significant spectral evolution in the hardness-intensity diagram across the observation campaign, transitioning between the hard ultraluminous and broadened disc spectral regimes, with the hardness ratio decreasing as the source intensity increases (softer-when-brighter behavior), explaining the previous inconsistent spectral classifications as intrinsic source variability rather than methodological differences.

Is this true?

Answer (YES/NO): NO